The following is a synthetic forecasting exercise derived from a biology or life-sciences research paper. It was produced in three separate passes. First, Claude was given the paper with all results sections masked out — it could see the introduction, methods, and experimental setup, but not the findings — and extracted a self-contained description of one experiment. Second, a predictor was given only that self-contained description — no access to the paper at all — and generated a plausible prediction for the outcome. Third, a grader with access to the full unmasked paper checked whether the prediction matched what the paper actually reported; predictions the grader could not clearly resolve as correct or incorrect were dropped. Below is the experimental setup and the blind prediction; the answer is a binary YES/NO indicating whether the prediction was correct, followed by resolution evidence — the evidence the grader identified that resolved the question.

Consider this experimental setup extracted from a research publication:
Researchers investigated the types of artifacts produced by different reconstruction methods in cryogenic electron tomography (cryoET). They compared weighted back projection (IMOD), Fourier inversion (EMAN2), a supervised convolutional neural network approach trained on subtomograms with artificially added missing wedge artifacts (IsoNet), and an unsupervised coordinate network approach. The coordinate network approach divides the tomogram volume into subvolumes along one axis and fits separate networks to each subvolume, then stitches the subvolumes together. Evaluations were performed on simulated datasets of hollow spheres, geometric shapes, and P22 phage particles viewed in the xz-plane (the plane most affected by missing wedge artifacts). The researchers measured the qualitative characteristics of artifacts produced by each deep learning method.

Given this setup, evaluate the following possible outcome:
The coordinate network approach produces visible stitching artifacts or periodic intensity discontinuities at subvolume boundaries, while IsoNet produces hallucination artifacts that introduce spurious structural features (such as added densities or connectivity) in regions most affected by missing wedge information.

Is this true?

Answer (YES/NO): NO